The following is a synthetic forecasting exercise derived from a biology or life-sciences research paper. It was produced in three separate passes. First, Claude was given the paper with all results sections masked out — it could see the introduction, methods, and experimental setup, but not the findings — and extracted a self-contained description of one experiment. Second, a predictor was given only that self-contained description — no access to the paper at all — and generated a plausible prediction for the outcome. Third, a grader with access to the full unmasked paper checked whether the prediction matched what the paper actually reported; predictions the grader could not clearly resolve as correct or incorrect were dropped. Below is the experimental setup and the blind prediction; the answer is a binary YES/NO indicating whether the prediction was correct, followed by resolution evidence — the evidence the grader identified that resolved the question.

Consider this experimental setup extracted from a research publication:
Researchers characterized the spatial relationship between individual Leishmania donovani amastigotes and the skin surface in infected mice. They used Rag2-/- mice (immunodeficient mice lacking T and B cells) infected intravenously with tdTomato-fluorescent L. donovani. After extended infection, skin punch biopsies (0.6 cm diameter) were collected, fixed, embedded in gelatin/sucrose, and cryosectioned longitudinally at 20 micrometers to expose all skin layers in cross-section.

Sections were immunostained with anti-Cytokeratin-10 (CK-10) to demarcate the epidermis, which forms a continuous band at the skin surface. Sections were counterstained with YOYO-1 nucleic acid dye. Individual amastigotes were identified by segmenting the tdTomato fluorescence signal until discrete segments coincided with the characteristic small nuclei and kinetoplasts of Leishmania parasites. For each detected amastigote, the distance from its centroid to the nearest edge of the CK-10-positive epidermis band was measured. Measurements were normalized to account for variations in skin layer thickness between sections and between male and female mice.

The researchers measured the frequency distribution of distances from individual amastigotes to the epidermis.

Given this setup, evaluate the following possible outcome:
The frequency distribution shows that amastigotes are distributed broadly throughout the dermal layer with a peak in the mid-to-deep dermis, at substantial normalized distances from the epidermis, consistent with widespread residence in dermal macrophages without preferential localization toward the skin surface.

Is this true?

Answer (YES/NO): YES